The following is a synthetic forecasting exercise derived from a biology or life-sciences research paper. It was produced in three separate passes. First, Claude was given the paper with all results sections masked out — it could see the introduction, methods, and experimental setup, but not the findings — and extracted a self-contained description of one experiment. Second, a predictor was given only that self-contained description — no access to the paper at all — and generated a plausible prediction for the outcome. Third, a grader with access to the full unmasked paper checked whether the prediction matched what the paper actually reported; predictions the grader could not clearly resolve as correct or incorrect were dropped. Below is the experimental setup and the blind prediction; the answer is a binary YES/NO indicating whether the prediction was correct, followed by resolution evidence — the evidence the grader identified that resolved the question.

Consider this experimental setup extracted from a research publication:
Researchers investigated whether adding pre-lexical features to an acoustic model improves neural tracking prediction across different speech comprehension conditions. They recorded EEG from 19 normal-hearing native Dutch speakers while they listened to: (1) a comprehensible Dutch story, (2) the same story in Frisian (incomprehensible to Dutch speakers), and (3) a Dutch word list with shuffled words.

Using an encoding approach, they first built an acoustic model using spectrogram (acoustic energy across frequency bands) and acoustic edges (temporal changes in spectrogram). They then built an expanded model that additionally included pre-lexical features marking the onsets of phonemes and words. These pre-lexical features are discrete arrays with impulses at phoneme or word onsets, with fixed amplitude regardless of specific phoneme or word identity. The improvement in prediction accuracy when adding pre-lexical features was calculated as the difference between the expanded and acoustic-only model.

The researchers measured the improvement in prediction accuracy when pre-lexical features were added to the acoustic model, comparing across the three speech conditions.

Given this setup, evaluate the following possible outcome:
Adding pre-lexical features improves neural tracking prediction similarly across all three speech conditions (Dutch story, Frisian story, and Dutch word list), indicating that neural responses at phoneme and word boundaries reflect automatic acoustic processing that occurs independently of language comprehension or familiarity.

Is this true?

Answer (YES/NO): YES